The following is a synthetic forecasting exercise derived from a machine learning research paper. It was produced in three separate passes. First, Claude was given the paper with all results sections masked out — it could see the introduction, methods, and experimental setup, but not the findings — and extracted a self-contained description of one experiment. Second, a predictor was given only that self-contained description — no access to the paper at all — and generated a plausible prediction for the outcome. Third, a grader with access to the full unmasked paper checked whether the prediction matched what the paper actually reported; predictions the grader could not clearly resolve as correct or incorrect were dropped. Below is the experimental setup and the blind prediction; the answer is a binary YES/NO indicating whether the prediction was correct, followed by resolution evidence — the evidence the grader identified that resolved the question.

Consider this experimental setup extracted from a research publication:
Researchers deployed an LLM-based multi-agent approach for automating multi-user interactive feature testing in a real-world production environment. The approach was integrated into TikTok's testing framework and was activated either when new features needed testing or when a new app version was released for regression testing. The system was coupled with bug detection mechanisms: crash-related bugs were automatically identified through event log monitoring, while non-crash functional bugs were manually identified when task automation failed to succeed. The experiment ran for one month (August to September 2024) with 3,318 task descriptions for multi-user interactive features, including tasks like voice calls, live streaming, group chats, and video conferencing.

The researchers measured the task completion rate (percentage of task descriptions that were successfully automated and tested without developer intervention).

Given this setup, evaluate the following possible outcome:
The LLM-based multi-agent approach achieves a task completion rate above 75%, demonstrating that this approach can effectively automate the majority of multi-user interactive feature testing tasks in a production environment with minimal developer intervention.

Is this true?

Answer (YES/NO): NO